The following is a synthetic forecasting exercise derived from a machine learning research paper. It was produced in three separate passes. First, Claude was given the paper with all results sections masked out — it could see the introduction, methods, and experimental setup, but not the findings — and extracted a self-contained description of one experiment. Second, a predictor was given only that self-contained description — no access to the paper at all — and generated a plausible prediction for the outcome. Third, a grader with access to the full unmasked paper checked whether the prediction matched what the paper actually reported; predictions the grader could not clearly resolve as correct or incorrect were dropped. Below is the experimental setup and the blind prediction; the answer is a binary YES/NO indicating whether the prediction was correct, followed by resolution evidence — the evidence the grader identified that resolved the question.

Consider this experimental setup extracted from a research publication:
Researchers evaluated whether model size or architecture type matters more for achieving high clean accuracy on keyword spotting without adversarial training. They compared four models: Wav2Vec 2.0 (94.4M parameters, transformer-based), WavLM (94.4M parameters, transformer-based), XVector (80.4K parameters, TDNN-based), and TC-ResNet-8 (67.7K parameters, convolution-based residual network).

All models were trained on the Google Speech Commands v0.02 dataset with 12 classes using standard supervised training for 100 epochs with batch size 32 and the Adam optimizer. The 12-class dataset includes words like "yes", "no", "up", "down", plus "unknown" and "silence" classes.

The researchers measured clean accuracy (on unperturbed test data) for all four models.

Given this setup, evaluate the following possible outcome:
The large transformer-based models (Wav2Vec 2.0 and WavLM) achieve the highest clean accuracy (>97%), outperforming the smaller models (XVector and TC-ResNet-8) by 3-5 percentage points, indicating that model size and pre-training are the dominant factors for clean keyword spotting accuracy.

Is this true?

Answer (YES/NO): NO